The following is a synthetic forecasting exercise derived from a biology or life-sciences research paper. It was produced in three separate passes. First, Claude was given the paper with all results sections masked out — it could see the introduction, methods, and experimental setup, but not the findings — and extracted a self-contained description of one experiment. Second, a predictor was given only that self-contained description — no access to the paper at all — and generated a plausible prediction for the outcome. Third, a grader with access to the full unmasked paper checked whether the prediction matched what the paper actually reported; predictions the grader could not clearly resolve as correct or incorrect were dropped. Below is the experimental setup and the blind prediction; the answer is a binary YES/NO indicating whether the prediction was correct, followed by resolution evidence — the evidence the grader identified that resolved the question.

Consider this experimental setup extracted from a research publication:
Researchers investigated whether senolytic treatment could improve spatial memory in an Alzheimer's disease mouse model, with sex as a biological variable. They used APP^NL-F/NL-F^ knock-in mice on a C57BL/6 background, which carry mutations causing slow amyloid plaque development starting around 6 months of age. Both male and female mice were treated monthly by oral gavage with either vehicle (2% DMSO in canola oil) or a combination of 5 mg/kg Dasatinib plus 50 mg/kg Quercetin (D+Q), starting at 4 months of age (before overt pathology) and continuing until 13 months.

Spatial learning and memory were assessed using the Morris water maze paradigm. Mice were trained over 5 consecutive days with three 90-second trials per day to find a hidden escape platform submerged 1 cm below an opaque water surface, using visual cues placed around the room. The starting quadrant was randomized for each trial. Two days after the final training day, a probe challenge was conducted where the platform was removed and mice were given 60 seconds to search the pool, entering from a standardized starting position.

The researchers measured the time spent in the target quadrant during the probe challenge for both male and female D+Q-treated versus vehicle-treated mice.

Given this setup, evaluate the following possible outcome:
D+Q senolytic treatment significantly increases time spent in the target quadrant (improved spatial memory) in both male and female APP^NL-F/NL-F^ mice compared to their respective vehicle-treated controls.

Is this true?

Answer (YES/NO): NO